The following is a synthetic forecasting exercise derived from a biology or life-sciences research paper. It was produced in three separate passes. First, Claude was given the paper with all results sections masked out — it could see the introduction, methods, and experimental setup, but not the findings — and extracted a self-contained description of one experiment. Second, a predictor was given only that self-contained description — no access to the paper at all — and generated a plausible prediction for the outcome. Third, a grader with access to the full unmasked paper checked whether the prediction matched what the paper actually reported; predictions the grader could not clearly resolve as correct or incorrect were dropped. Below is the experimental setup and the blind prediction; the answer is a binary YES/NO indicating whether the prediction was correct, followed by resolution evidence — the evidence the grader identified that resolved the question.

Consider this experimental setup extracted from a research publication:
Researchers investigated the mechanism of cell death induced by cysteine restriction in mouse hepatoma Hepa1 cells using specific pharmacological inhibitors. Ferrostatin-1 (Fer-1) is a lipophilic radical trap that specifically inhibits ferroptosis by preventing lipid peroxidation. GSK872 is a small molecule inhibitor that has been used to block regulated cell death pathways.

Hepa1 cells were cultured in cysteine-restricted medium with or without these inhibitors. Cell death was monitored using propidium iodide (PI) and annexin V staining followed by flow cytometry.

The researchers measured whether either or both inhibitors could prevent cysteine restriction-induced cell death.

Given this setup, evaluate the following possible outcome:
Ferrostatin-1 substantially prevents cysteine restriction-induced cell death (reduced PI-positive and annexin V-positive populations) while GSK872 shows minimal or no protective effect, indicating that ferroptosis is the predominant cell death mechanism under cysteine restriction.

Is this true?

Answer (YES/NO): NO